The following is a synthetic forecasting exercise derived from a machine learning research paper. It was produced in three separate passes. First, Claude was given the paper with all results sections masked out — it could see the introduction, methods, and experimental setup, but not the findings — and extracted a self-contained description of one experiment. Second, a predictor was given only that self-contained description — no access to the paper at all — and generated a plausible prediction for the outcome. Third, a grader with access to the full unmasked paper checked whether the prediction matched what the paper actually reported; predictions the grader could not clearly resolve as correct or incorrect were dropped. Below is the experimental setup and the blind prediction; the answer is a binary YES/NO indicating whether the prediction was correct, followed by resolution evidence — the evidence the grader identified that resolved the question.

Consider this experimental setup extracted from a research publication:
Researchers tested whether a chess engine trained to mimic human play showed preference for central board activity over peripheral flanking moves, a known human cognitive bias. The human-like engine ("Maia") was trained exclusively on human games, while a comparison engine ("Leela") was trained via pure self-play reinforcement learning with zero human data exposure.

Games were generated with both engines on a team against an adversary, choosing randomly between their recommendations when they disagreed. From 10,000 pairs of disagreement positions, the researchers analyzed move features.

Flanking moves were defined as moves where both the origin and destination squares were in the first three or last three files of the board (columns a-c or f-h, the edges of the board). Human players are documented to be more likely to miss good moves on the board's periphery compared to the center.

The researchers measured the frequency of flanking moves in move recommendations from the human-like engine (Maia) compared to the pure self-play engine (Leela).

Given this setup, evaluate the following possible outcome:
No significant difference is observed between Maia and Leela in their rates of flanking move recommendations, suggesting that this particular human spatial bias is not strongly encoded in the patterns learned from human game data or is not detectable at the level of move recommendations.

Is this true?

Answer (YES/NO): NO